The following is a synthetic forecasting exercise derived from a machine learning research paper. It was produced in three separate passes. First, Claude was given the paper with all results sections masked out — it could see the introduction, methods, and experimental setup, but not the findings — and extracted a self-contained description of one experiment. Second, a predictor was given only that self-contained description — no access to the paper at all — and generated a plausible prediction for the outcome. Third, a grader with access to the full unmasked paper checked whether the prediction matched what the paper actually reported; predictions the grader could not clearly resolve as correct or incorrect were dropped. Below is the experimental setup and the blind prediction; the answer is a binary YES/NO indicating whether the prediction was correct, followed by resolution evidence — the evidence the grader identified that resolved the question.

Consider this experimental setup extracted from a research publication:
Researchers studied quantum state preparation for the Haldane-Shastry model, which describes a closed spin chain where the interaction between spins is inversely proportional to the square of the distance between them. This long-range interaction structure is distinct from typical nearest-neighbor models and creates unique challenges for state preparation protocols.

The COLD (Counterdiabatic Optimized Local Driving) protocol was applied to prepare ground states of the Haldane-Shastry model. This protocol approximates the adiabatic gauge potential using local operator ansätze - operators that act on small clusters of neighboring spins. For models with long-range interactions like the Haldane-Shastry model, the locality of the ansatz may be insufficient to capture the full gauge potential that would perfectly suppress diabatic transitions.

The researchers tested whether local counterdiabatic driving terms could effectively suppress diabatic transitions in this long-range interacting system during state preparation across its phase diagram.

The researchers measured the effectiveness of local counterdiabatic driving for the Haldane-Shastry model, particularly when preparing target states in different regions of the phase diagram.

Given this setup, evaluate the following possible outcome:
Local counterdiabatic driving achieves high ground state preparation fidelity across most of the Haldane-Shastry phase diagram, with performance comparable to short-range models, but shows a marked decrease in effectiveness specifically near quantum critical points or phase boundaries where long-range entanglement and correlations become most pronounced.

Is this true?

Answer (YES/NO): NO